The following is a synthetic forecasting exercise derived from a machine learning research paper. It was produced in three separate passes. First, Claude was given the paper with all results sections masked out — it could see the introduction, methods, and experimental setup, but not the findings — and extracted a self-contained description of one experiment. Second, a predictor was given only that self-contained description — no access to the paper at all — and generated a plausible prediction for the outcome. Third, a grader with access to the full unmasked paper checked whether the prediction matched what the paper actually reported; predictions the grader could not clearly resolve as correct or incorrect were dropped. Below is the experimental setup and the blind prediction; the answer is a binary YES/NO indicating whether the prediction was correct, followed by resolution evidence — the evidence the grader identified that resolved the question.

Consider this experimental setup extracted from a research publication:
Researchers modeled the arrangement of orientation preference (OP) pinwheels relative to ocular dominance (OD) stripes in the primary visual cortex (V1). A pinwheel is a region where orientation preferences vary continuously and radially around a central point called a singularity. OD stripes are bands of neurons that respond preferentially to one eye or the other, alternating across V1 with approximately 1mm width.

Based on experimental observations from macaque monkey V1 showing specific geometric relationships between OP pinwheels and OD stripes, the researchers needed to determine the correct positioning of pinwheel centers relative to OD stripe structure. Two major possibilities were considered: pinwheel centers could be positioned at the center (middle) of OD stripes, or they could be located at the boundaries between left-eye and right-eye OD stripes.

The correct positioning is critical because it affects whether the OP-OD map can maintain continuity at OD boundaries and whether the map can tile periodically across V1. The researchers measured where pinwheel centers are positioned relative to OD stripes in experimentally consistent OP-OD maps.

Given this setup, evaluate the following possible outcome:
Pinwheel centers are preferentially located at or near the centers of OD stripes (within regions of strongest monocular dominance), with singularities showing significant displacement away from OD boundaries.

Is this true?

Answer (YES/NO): YES